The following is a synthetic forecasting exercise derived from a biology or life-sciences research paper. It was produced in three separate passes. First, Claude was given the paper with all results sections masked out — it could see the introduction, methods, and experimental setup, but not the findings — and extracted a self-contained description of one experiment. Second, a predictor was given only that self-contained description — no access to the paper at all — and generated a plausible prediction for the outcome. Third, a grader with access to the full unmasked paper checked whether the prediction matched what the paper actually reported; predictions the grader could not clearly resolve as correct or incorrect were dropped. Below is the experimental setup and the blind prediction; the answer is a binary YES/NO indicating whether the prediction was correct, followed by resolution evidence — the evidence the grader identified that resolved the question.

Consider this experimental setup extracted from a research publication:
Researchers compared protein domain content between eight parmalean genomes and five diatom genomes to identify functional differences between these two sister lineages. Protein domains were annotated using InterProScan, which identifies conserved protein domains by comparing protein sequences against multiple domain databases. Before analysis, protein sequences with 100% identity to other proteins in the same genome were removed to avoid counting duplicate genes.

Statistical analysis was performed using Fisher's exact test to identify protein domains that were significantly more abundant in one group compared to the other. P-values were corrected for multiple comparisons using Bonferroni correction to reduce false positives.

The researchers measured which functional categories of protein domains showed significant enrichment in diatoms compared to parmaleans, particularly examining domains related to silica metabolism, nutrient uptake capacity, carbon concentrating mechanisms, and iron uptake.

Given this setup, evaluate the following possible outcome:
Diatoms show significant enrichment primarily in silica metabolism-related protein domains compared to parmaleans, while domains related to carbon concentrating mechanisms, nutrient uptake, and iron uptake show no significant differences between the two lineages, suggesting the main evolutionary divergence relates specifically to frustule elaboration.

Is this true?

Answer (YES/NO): NO